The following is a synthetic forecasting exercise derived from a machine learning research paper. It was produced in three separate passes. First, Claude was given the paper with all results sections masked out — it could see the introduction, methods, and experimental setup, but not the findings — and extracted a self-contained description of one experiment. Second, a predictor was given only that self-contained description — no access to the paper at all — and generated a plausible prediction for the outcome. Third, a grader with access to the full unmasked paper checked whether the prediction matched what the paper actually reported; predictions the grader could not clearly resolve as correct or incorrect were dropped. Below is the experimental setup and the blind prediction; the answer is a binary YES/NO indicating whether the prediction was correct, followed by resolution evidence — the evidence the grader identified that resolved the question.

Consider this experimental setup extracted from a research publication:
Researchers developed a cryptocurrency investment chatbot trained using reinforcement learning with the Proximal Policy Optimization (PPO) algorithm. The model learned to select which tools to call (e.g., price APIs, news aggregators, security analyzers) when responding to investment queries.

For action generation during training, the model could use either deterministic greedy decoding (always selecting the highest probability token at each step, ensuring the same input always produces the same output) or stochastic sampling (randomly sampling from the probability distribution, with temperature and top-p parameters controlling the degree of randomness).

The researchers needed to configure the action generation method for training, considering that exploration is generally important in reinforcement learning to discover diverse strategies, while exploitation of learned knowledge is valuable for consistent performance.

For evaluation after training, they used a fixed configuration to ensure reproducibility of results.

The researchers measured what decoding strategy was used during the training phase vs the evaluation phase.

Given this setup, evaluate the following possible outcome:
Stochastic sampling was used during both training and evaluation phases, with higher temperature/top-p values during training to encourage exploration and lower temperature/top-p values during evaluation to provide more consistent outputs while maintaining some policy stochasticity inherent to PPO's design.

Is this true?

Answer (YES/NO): NO